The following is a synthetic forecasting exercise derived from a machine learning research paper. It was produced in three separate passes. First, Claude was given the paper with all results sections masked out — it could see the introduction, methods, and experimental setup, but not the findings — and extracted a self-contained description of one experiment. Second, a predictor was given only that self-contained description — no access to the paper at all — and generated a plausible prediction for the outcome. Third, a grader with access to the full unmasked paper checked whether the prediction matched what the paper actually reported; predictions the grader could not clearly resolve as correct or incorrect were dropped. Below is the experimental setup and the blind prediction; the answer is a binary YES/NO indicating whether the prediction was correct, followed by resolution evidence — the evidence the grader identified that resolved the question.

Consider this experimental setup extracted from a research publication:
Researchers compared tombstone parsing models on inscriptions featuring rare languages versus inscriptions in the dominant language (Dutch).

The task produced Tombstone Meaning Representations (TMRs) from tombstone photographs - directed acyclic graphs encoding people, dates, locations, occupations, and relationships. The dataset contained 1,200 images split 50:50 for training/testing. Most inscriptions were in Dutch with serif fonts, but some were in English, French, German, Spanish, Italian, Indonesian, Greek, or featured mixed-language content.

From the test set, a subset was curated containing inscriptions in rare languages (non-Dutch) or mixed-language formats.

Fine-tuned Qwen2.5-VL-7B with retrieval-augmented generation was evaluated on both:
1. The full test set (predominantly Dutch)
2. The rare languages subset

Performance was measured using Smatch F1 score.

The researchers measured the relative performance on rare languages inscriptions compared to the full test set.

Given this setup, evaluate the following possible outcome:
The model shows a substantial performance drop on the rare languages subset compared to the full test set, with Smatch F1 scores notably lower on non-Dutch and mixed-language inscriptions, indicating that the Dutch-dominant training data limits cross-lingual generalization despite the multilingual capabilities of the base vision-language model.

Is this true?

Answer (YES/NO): NO